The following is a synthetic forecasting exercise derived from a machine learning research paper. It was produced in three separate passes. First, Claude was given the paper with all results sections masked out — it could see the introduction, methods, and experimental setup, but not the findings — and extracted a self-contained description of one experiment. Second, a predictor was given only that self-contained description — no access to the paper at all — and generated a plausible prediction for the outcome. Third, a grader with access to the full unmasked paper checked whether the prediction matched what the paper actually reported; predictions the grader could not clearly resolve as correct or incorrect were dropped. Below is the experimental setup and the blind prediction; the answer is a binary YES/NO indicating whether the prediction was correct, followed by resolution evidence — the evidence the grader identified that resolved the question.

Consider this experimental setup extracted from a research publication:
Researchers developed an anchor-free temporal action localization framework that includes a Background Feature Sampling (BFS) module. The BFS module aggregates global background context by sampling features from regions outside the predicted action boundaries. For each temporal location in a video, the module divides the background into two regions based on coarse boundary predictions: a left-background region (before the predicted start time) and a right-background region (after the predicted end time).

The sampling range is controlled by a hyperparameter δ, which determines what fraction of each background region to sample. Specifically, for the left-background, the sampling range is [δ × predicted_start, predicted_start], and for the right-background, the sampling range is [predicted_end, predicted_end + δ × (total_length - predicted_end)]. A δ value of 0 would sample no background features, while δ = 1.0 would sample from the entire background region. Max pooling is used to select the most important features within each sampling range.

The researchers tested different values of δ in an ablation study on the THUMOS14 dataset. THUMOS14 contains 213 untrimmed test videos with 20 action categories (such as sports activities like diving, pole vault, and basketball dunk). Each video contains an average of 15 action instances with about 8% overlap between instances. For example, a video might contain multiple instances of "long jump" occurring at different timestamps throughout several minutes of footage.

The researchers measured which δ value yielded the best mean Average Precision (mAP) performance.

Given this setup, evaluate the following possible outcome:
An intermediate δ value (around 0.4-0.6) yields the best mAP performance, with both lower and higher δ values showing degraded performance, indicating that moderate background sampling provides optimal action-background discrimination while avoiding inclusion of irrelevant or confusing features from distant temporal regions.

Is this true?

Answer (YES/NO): NO